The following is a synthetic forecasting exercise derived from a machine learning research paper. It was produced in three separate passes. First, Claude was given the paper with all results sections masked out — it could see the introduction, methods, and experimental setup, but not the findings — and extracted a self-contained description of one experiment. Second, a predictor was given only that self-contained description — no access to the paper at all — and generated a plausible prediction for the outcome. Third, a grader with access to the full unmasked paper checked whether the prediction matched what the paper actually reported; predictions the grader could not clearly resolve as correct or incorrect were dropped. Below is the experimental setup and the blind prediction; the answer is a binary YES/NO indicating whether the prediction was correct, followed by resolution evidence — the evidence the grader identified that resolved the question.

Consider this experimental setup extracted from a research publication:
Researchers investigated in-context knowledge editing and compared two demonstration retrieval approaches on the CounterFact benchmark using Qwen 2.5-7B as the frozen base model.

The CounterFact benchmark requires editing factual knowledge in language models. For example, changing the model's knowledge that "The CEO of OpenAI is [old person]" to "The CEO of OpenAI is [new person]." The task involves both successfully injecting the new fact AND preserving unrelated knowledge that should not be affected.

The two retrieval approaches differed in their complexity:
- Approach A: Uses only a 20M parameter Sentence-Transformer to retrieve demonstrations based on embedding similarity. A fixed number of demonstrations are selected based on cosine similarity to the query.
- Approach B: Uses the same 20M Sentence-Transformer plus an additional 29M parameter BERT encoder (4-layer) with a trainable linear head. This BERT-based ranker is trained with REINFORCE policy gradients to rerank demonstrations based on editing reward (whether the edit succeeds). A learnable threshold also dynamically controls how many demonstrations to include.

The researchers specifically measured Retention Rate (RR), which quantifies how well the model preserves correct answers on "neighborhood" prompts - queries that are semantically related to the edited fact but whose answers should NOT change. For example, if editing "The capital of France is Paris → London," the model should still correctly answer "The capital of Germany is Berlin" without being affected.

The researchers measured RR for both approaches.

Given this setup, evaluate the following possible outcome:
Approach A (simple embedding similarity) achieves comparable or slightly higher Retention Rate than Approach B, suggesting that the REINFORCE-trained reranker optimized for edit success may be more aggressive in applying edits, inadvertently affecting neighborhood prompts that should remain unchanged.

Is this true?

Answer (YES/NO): YES